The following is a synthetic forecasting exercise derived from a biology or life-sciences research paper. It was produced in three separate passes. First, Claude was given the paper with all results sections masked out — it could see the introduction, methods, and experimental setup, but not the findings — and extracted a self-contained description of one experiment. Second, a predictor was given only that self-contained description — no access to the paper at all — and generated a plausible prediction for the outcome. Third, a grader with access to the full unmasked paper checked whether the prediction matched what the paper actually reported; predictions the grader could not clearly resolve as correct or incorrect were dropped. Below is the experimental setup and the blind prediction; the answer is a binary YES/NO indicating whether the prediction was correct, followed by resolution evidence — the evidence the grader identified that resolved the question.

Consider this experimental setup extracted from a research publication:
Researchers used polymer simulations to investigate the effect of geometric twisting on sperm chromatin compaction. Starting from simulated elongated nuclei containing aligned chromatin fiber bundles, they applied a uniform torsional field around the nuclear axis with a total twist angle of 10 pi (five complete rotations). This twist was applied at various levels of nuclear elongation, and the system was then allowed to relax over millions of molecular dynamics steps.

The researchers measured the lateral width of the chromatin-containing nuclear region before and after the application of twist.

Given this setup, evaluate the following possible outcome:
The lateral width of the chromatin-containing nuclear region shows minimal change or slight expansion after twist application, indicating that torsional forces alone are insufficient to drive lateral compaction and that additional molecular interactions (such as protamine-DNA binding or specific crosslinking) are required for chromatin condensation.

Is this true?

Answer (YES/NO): NO